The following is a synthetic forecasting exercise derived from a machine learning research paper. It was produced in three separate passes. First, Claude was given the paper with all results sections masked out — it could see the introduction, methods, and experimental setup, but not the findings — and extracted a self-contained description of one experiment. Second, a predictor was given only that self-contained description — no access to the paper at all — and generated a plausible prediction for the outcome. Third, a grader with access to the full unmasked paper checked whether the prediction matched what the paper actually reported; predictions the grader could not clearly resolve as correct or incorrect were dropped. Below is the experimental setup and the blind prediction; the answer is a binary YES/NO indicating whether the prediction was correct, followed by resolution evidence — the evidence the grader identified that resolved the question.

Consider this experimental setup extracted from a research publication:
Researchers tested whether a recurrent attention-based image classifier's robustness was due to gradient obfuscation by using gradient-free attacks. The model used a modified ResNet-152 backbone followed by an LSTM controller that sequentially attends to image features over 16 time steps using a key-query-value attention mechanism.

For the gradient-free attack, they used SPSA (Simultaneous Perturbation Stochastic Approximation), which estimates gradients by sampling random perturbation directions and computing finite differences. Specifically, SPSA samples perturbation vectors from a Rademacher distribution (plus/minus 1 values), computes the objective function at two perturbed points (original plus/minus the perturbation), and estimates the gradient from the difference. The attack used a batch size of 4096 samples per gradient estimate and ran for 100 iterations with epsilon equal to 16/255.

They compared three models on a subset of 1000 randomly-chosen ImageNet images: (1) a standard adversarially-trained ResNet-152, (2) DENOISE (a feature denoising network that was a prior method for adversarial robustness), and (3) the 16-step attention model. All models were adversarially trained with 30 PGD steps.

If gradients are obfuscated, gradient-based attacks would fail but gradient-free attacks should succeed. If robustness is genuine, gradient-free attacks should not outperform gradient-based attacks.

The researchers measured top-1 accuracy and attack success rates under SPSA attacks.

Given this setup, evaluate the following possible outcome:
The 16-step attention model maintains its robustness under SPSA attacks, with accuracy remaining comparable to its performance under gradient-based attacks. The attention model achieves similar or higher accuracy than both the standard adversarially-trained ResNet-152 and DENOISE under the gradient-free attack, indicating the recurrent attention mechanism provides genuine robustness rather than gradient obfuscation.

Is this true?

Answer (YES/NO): NO